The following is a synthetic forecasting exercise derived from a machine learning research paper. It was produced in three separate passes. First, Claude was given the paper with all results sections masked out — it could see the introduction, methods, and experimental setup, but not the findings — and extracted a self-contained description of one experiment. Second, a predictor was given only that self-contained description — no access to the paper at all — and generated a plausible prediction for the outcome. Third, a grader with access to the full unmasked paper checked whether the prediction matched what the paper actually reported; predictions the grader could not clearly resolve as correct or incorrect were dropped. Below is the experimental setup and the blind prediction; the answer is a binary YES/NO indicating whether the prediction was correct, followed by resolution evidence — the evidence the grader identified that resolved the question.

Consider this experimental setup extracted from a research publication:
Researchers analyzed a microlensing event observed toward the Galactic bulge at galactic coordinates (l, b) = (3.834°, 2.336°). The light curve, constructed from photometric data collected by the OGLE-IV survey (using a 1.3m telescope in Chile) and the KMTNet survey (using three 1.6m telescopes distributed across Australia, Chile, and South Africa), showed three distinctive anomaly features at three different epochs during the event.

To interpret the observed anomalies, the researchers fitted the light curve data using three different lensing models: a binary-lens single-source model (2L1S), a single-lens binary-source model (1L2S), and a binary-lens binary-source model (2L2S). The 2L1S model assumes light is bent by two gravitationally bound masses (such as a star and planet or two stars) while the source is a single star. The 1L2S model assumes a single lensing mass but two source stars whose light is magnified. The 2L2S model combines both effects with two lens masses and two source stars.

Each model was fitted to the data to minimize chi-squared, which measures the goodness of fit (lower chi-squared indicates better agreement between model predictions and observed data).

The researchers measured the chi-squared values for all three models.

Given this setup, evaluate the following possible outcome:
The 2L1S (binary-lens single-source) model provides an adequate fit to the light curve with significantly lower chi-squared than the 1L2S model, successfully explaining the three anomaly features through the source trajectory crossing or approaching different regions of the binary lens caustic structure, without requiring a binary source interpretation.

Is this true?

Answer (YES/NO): NO